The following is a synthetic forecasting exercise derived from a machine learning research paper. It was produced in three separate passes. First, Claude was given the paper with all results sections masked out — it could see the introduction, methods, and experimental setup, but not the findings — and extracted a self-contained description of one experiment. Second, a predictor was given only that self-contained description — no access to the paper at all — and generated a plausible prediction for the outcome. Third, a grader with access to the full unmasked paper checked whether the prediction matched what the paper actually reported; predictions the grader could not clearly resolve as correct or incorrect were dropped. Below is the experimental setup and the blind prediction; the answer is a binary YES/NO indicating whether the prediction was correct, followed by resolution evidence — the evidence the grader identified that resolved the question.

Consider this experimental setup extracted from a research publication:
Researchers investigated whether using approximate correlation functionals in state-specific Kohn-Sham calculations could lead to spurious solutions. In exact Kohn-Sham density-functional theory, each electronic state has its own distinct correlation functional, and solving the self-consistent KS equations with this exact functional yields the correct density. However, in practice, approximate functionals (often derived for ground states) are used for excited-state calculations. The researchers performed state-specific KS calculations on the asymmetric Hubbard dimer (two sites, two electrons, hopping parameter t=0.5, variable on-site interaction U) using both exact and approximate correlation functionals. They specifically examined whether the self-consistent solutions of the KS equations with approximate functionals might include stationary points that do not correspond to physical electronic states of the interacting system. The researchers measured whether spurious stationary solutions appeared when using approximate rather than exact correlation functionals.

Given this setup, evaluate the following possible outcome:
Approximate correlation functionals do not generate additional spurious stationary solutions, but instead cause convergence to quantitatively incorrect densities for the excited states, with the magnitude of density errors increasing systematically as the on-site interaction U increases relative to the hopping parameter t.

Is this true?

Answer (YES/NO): NO